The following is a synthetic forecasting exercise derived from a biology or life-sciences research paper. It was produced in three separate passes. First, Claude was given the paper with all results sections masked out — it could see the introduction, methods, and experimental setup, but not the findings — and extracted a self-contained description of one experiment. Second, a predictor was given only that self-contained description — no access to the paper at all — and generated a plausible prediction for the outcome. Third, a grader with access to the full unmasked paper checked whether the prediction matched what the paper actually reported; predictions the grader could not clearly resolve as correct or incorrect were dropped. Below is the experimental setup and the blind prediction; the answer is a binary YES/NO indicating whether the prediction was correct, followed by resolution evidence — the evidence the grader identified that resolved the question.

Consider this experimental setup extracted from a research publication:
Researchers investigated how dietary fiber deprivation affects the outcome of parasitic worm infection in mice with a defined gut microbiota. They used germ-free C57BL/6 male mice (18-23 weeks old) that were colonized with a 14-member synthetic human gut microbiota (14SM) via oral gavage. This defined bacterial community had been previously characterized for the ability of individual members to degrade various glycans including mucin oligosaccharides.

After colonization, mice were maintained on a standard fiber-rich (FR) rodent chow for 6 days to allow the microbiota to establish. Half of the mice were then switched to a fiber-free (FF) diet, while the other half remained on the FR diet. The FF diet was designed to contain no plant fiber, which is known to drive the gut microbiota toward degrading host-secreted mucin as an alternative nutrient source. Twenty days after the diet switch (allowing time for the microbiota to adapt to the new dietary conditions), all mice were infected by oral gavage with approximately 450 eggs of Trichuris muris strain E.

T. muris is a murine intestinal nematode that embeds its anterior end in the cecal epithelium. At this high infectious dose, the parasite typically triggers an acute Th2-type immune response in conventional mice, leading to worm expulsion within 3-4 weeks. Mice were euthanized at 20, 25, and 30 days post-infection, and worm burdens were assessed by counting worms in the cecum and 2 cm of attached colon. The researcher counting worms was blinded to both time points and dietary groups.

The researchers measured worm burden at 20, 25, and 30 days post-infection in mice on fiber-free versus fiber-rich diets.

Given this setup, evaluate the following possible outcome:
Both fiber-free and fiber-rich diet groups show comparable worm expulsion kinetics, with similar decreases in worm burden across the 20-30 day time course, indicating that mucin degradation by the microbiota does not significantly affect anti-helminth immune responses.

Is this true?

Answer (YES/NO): NO